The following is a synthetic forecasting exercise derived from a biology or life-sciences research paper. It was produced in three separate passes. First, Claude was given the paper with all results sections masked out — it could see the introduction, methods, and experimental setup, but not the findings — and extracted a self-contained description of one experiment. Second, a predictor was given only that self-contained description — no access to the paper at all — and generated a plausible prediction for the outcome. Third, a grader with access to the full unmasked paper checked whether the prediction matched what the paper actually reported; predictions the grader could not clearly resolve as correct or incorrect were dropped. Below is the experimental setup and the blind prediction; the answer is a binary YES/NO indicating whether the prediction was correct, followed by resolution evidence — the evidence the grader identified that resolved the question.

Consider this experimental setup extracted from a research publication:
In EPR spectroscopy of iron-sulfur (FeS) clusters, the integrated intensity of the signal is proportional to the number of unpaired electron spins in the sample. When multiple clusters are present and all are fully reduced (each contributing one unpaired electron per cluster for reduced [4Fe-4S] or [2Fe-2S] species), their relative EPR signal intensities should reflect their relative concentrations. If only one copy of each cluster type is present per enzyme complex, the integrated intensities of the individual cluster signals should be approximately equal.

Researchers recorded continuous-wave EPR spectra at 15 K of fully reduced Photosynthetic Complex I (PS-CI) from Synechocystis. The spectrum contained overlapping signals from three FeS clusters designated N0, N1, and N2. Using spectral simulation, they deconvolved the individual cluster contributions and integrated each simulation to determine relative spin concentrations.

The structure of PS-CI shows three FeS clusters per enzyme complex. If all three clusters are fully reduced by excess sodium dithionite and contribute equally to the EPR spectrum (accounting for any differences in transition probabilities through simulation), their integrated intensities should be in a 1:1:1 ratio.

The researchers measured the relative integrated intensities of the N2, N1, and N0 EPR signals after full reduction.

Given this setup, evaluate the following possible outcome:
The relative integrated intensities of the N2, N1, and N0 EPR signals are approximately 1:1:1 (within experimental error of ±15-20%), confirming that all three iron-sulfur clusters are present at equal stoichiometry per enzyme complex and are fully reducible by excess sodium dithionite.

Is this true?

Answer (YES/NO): NO